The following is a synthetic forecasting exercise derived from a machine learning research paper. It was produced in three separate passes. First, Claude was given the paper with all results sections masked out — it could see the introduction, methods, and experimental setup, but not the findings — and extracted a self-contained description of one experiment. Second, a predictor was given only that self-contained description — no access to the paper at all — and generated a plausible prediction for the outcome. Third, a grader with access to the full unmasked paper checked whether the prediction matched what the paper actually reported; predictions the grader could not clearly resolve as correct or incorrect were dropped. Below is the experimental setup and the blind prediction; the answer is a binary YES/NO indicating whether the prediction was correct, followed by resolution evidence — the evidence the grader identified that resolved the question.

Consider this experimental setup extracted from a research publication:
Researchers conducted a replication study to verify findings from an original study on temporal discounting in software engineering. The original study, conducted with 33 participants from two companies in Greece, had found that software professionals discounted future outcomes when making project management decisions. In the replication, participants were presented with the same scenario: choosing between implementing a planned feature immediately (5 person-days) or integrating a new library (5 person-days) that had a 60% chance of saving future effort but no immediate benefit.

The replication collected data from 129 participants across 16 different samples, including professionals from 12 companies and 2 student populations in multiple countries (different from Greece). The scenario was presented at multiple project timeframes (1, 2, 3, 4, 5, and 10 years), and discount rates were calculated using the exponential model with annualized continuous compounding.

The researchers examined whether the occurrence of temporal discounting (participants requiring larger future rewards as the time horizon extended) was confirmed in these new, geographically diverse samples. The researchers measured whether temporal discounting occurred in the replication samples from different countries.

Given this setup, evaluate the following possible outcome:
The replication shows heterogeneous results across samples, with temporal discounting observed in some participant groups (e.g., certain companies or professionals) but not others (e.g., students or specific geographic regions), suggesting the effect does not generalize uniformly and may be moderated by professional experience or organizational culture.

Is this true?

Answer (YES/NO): NO